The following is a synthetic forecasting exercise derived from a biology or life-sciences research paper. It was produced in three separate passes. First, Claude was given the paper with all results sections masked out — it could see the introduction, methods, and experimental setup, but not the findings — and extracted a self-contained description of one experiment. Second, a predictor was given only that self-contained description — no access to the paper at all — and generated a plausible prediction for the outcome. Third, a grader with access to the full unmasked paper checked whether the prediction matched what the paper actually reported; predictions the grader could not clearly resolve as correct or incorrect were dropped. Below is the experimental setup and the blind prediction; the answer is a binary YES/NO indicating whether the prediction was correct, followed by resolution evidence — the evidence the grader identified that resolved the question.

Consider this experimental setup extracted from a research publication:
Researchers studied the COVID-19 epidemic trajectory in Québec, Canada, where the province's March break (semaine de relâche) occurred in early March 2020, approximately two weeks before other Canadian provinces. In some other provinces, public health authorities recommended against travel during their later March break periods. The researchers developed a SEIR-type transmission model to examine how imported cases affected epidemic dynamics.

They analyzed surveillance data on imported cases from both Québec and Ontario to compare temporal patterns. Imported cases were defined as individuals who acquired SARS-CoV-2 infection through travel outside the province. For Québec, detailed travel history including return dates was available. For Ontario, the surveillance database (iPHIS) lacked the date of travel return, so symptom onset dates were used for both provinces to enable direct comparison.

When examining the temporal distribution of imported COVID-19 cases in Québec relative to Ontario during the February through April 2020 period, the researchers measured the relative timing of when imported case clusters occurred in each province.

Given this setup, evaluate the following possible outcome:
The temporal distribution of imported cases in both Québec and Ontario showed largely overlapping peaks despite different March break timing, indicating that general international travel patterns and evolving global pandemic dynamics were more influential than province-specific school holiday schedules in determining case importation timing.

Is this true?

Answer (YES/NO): NO